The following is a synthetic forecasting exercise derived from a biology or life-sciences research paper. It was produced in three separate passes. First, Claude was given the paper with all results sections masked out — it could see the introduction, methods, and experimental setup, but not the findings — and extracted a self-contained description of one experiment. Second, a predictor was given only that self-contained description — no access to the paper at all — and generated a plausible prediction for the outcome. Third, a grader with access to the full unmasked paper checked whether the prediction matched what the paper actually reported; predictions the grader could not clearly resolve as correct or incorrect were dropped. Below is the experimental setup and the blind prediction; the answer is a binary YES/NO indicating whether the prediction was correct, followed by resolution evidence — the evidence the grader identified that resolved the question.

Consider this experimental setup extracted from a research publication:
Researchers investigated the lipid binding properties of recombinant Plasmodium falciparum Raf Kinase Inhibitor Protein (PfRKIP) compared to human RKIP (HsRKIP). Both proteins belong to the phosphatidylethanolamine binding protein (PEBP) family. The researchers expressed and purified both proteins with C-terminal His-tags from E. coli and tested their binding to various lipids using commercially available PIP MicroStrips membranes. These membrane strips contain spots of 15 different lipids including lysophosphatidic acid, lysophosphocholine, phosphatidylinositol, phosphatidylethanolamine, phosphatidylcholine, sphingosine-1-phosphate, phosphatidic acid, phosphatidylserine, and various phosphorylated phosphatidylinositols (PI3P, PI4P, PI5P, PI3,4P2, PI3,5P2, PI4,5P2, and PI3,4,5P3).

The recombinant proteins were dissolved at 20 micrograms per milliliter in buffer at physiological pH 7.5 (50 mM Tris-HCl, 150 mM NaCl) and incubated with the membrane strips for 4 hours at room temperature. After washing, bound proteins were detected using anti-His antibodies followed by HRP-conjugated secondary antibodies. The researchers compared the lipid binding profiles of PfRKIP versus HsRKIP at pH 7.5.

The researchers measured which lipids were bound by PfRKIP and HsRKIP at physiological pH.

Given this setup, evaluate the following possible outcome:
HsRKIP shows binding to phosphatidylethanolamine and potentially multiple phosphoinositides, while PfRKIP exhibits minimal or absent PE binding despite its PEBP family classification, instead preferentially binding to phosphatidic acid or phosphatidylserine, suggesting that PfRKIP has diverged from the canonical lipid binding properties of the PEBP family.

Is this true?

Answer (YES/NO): NO